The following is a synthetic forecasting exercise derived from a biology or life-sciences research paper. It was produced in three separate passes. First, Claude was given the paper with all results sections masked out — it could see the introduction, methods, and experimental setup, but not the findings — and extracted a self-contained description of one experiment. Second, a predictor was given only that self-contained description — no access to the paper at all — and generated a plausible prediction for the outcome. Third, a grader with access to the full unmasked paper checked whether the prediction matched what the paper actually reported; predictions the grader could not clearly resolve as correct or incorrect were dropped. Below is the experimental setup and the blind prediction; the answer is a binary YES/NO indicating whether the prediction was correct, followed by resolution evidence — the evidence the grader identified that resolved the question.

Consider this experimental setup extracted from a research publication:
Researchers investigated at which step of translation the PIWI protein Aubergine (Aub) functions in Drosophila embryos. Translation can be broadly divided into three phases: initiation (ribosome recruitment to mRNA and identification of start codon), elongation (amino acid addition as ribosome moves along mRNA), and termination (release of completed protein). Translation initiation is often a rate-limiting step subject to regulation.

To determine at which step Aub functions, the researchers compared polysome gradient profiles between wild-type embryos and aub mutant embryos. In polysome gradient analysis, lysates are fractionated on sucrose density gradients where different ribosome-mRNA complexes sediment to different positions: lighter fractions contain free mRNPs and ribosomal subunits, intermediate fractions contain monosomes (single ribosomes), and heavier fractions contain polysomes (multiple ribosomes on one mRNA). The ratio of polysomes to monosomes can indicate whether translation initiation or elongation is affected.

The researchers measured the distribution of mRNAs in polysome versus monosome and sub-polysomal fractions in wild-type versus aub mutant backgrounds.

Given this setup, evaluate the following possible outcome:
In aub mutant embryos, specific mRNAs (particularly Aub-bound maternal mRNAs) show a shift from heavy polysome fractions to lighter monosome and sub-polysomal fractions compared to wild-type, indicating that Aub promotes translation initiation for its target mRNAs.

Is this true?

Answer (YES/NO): NO